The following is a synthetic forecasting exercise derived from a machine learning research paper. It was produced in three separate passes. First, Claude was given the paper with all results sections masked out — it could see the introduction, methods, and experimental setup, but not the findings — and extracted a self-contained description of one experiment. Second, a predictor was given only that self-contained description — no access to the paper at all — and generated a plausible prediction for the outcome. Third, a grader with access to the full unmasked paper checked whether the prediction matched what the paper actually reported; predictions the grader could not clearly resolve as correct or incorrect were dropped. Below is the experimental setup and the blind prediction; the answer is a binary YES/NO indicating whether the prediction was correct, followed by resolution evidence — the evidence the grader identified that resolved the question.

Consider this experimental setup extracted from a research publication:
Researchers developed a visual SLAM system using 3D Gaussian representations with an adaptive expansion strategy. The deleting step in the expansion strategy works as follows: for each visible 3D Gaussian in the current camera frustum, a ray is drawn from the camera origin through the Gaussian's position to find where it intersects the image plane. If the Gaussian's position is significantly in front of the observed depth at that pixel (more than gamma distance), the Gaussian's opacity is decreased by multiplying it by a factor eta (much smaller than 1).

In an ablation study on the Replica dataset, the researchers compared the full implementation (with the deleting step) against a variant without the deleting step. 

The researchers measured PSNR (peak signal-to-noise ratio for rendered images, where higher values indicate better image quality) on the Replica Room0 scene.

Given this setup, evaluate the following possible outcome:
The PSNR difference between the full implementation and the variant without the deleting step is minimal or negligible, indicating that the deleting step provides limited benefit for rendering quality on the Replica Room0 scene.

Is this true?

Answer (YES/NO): NO